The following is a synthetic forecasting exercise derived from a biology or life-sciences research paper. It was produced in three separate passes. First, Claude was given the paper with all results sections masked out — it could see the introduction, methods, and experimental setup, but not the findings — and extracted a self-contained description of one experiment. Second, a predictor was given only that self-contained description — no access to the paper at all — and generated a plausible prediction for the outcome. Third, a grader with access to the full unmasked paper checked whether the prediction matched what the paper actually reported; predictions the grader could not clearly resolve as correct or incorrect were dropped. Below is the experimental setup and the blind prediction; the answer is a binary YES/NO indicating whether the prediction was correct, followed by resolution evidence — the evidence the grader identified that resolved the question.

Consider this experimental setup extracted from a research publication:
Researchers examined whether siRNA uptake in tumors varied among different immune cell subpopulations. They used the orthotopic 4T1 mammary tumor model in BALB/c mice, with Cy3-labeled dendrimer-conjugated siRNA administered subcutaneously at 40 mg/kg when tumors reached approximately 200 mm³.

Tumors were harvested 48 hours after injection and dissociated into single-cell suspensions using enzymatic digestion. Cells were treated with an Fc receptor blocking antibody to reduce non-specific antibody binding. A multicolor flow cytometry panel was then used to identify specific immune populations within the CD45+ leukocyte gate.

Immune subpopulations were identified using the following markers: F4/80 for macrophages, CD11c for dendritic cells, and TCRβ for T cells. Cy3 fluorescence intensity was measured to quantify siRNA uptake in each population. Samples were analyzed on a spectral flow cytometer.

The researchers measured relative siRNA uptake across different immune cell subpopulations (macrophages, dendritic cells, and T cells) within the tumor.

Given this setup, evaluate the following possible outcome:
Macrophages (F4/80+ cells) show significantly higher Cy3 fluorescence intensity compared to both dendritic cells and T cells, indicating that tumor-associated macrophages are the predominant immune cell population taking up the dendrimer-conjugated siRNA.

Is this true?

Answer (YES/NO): YES